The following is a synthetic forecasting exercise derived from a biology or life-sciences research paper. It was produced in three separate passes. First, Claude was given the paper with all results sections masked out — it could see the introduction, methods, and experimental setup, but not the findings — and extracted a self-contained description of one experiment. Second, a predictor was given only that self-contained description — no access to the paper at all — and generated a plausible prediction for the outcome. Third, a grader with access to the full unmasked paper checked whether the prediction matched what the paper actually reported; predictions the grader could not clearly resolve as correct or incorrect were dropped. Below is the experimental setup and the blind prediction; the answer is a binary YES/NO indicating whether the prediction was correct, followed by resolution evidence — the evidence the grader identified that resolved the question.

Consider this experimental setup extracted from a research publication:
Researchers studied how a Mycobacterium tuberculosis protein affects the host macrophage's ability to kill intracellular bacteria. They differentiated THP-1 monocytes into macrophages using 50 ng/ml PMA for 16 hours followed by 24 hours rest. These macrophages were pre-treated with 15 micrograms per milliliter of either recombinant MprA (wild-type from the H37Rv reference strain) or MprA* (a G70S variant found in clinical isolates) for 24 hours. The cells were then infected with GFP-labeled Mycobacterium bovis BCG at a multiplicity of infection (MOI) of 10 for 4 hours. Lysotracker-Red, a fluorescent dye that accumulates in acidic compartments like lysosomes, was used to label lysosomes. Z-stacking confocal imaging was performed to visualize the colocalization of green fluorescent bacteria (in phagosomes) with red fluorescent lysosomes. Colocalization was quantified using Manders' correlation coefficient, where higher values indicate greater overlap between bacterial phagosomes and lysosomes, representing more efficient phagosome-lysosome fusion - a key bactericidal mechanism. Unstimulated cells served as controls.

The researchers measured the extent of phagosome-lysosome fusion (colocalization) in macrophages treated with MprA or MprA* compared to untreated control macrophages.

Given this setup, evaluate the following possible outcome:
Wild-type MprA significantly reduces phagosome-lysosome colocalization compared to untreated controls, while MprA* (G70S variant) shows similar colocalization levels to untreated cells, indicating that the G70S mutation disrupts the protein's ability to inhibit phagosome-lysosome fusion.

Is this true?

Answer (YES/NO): NO